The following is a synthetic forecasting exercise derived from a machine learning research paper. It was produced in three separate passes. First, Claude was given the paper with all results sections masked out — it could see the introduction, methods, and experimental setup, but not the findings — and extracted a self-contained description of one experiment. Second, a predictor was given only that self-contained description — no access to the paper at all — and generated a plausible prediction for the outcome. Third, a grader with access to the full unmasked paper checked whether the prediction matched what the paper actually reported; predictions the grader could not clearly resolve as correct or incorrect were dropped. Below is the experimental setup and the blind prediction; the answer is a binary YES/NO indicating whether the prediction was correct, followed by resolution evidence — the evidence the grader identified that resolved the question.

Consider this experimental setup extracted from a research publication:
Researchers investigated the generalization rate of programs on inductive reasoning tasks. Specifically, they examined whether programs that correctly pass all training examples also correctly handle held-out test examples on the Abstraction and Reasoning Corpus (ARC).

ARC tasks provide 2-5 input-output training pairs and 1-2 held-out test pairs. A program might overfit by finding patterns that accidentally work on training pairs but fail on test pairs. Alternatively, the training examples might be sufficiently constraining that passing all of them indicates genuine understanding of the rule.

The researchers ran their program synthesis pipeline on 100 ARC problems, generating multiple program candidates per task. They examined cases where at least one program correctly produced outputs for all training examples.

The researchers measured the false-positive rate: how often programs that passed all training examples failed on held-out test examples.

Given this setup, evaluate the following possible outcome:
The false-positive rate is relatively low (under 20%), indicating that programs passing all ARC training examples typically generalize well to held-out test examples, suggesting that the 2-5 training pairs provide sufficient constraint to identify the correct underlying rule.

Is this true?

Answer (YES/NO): YES